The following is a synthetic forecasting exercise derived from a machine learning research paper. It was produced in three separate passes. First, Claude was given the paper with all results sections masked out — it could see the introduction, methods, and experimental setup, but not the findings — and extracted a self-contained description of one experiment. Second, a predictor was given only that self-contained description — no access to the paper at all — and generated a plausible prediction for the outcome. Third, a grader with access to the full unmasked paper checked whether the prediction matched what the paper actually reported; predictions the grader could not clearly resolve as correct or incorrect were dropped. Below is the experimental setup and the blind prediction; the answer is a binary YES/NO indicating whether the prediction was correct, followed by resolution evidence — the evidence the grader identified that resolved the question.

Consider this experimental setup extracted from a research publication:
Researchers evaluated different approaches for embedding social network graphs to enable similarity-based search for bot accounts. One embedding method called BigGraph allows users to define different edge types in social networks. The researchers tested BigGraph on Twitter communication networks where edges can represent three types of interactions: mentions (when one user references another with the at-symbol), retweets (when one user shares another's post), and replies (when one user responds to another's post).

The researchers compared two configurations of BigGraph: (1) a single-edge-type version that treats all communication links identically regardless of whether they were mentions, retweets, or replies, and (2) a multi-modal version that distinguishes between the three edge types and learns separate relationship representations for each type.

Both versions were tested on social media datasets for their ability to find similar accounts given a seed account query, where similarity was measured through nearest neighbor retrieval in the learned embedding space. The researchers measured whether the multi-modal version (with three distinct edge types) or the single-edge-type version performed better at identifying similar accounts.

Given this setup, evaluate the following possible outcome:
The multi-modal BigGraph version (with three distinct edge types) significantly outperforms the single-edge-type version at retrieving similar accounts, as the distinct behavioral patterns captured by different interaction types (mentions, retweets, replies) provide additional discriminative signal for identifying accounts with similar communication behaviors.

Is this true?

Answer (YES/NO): NO